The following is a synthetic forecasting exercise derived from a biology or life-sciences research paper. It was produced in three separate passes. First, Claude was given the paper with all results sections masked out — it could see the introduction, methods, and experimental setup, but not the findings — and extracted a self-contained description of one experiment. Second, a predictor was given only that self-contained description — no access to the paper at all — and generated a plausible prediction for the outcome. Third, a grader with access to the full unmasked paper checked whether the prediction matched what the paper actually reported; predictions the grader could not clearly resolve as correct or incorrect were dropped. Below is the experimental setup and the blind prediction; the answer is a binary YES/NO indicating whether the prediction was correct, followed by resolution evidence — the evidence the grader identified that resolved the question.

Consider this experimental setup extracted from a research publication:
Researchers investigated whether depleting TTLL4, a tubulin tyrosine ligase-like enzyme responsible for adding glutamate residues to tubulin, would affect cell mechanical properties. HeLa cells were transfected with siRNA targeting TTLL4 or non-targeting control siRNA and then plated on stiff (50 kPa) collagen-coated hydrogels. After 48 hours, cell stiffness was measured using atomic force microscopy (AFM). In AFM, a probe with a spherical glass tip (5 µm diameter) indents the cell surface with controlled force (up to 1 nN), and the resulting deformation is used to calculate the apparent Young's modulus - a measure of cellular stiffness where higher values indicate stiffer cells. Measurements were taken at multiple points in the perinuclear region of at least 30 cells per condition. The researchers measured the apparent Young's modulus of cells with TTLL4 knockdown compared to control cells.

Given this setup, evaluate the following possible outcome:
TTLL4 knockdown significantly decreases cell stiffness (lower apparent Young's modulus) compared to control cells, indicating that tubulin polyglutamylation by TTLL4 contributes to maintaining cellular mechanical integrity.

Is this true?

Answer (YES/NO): YES